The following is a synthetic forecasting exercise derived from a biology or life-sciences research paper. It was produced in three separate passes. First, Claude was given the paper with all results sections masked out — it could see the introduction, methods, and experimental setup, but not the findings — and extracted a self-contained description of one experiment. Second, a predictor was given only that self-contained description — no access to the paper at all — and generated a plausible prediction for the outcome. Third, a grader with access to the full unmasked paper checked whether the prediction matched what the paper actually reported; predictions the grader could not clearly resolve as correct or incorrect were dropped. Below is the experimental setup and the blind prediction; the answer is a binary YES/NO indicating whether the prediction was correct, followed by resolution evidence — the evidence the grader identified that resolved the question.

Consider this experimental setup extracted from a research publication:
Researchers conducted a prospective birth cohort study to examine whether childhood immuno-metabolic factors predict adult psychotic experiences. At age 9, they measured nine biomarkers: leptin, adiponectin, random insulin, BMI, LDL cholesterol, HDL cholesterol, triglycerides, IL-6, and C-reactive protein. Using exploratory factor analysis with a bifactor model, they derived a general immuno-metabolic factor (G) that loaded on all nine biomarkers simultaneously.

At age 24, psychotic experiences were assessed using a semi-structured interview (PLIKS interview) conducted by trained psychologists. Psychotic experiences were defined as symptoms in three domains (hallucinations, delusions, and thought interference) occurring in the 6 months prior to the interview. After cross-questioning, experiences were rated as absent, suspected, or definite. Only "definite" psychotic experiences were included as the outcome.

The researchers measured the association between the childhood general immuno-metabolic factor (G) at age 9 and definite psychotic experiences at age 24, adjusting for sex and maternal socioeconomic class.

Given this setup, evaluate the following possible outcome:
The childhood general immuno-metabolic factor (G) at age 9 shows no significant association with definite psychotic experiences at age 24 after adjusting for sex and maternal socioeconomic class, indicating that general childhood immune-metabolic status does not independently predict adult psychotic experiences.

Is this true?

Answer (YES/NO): NO